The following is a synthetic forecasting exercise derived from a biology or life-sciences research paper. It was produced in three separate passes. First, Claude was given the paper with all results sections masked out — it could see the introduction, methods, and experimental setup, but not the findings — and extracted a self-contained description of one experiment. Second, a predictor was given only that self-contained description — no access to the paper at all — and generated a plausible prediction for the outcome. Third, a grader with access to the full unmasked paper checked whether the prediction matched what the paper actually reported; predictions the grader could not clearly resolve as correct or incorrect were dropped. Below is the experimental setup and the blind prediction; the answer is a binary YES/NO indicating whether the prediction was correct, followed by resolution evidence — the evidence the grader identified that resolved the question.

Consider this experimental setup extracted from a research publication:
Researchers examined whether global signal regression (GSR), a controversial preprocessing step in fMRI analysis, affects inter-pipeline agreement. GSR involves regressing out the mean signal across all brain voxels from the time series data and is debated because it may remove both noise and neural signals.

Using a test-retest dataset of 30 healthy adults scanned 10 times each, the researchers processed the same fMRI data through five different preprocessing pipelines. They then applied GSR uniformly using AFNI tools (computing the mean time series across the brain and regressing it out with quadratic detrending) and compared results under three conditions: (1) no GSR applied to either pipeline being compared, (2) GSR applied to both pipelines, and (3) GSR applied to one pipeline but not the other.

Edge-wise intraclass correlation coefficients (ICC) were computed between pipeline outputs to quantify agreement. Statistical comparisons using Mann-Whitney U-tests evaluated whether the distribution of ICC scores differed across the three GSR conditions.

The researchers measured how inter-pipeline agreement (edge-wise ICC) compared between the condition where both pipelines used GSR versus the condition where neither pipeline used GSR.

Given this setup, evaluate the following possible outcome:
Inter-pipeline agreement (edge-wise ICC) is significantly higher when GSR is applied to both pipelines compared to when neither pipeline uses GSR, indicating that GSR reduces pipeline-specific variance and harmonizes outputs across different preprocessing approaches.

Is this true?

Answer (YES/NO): NO